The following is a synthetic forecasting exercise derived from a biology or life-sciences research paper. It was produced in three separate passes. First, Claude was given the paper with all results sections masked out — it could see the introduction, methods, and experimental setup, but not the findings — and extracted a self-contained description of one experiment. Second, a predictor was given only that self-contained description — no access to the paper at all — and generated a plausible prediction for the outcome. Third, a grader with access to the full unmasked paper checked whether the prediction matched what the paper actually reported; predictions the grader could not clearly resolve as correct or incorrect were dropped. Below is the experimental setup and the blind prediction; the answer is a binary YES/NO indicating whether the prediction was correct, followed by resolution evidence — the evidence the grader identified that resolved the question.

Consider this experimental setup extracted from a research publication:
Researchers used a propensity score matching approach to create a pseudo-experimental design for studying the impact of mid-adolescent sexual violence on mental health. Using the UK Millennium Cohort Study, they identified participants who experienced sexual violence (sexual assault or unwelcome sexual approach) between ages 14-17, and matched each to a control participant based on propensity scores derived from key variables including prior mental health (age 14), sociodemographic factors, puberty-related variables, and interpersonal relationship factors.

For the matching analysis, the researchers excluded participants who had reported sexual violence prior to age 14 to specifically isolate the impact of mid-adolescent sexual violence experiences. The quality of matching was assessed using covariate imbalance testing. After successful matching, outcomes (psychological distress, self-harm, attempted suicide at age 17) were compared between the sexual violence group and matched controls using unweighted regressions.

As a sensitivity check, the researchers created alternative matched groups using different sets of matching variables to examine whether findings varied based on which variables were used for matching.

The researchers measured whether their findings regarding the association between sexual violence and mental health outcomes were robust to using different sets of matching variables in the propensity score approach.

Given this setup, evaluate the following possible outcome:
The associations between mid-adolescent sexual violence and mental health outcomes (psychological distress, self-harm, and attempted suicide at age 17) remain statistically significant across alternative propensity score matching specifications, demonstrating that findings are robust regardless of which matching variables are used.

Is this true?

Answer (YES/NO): YES